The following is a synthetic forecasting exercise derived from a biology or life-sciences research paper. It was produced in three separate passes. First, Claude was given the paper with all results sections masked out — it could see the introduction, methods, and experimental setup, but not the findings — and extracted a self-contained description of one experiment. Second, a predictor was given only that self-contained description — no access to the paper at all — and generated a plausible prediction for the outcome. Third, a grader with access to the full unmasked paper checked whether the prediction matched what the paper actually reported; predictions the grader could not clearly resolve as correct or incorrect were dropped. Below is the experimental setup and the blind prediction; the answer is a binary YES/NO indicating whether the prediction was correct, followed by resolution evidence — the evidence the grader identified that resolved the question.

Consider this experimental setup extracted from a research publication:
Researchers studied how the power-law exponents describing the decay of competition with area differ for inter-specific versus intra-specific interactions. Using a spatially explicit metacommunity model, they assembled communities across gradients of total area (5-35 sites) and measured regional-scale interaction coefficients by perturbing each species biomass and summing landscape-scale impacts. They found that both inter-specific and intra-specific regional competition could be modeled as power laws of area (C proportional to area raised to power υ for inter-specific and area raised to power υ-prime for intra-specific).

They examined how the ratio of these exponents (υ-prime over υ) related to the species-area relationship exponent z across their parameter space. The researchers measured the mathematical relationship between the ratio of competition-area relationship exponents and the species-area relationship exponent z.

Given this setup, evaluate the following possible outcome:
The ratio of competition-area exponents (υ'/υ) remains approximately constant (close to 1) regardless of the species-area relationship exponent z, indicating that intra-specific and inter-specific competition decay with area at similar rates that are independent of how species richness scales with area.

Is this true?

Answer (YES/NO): NO